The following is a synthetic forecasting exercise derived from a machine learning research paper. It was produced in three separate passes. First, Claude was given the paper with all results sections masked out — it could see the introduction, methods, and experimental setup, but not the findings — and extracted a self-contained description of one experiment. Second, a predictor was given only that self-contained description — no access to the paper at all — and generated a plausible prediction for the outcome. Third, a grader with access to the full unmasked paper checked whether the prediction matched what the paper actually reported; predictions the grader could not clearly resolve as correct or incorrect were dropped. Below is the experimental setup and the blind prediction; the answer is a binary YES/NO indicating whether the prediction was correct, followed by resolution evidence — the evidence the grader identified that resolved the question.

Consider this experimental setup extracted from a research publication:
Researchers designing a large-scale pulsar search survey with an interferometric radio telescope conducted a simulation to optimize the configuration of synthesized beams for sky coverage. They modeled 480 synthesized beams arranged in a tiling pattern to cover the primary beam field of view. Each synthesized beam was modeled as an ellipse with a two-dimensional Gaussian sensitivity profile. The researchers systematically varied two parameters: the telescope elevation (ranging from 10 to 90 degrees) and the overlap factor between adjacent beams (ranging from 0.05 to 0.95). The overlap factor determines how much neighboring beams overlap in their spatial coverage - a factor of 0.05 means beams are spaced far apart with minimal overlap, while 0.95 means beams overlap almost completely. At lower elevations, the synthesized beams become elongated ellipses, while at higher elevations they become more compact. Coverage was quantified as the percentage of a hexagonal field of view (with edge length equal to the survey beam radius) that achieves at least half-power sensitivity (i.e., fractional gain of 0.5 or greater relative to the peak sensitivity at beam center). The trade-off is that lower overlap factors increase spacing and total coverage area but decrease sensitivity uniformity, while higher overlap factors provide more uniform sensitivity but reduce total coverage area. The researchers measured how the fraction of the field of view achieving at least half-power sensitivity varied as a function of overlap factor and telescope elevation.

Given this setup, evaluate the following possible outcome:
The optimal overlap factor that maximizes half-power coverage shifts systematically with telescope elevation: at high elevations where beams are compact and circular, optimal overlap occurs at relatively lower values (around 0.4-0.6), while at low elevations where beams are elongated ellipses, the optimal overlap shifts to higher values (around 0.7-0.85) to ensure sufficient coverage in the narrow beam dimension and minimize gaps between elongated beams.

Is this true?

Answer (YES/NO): NO